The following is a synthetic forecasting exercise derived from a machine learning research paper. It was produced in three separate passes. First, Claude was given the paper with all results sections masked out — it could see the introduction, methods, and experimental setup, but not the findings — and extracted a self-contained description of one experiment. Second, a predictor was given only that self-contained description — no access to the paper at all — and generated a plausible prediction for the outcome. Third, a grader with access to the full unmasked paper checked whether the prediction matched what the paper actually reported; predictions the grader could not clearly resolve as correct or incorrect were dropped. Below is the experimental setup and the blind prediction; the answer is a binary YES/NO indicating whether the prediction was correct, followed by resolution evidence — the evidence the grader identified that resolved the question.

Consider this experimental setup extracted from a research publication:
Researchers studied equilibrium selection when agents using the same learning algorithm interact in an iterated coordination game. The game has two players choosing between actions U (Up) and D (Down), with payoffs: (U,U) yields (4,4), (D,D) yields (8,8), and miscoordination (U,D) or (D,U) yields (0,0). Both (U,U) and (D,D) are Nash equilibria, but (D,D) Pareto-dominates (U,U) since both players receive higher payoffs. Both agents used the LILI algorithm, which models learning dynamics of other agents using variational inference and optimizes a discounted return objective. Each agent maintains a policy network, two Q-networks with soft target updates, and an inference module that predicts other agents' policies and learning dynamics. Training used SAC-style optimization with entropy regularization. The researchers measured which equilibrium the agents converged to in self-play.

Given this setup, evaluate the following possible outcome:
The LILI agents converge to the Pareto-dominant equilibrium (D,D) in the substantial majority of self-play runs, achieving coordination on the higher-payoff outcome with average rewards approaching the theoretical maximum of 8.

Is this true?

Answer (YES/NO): NO